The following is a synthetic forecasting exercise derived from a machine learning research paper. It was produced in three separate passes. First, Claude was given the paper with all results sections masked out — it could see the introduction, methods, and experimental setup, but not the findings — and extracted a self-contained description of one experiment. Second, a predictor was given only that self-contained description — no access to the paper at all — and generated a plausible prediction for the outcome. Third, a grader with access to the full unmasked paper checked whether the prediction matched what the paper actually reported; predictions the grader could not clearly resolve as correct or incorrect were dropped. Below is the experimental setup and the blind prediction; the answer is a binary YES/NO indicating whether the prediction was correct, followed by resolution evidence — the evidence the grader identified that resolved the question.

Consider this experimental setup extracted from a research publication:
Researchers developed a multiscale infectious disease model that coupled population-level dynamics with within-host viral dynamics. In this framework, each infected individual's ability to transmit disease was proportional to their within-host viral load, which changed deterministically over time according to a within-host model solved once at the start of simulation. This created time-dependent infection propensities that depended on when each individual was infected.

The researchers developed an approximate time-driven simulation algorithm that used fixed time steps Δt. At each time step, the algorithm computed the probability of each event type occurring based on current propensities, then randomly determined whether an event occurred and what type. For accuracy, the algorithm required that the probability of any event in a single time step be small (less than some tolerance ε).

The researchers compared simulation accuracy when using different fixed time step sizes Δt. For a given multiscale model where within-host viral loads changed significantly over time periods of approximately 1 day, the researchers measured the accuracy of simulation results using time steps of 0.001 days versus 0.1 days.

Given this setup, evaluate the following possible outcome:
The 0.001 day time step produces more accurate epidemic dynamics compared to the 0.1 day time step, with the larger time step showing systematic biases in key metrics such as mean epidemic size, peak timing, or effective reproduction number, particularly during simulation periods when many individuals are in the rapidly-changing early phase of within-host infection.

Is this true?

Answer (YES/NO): NO